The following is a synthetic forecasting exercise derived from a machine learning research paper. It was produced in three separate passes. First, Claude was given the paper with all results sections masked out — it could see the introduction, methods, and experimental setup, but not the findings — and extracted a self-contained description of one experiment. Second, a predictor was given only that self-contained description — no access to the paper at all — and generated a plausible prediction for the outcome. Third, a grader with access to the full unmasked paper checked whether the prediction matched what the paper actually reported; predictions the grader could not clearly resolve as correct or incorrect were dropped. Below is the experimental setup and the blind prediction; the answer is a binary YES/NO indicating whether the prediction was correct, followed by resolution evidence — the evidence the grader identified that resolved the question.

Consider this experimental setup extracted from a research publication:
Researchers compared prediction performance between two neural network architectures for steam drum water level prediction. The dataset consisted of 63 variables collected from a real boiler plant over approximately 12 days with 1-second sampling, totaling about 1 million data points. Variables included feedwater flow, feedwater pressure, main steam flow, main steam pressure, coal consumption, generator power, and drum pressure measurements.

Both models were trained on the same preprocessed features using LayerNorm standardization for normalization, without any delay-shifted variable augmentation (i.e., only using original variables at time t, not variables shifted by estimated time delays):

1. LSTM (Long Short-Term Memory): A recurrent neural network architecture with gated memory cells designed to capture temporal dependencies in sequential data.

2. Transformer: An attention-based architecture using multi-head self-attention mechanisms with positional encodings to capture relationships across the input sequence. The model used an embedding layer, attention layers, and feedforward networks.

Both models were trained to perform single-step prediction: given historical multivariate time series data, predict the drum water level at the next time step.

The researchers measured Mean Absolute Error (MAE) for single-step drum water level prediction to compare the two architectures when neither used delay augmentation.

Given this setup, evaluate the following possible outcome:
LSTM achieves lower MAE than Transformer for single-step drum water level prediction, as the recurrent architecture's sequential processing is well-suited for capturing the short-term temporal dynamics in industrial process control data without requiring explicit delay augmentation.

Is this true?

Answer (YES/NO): YES